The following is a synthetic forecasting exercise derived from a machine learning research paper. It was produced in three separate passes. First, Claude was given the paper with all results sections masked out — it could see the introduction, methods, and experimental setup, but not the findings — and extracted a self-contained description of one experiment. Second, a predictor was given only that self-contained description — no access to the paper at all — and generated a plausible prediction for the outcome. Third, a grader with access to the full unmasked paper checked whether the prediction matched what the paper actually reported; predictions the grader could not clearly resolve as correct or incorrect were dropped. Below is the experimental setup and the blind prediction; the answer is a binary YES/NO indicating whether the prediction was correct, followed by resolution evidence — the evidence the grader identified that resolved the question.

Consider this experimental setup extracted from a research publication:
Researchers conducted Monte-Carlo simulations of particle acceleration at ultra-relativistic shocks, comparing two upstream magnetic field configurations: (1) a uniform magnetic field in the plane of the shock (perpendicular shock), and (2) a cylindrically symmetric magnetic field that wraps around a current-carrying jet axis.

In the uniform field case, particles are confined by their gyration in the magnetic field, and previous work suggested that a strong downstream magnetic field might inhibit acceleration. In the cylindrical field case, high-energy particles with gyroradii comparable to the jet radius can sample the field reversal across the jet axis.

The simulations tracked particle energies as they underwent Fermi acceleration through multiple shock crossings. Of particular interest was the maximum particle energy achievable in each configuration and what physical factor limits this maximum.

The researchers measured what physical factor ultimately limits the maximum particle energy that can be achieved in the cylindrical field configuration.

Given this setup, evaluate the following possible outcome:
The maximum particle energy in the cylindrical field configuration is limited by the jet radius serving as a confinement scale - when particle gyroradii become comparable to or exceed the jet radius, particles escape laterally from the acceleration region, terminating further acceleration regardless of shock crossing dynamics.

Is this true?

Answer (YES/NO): YES